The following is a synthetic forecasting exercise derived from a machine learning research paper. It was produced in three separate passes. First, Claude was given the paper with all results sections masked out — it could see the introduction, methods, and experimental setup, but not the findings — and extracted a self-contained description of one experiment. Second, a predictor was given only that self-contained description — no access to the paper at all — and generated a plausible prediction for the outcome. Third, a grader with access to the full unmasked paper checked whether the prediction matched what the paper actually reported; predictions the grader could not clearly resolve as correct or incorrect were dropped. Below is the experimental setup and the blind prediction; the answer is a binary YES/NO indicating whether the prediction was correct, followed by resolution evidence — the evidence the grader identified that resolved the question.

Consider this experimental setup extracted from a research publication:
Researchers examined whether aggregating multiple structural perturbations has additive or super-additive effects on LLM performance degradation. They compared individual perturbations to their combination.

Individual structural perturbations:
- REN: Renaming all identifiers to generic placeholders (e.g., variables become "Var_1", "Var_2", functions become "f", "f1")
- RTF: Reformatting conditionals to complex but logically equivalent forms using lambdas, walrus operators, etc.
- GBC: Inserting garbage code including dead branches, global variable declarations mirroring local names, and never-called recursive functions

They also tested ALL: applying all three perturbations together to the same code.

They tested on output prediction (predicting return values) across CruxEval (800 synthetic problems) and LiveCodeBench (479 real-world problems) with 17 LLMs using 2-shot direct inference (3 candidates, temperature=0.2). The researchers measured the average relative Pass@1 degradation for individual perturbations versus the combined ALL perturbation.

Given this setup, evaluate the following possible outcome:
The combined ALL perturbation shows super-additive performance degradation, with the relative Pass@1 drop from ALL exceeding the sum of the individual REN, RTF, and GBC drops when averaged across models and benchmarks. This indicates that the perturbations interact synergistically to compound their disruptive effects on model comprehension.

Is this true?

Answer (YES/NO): YES